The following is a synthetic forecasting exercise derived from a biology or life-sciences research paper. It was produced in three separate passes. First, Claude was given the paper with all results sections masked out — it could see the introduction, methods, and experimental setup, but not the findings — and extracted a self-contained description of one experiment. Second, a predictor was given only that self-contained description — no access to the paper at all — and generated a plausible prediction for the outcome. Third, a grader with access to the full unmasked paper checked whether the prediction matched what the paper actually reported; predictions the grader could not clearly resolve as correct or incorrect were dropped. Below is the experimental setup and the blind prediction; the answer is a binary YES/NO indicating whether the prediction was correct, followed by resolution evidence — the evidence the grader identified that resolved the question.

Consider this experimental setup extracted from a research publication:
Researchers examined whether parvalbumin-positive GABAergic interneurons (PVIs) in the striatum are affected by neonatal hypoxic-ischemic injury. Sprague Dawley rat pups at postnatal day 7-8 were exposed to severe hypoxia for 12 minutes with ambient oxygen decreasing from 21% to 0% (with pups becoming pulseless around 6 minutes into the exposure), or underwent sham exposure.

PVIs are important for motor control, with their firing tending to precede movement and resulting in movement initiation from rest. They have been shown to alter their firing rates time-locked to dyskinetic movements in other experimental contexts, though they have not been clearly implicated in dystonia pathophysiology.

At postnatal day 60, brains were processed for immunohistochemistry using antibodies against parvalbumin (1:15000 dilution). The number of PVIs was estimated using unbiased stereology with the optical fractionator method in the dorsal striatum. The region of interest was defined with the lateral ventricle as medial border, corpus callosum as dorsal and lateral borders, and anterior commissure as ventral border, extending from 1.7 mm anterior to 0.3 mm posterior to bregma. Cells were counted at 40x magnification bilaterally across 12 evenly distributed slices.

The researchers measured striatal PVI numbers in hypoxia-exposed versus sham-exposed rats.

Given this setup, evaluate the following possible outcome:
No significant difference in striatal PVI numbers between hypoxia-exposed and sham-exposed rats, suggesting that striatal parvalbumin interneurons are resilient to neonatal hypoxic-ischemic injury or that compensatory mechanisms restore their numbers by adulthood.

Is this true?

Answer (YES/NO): YES